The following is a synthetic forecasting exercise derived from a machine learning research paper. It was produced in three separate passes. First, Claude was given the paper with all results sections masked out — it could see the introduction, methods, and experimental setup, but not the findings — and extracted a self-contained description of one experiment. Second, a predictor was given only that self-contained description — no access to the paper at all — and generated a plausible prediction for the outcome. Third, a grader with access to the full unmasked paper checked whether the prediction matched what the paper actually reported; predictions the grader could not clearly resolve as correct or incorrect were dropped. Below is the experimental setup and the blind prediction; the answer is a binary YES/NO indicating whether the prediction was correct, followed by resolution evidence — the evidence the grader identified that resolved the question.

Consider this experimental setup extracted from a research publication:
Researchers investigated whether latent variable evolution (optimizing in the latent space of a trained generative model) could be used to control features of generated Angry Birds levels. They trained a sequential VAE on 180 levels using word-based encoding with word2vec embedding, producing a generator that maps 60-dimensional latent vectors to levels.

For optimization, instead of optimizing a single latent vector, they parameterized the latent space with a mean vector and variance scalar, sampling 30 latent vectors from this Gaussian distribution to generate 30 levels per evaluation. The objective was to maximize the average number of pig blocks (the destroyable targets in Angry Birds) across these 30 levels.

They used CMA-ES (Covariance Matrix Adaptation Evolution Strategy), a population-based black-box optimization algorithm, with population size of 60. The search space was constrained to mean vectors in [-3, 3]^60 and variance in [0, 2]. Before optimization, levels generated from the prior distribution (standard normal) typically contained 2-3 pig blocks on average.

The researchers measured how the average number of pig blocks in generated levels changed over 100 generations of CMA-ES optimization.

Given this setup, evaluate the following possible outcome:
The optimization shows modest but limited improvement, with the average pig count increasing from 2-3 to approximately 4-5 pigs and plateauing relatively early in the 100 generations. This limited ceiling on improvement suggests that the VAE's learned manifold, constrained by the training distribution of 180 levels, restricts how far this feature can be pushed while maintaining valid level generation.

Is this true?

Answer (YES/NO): NO